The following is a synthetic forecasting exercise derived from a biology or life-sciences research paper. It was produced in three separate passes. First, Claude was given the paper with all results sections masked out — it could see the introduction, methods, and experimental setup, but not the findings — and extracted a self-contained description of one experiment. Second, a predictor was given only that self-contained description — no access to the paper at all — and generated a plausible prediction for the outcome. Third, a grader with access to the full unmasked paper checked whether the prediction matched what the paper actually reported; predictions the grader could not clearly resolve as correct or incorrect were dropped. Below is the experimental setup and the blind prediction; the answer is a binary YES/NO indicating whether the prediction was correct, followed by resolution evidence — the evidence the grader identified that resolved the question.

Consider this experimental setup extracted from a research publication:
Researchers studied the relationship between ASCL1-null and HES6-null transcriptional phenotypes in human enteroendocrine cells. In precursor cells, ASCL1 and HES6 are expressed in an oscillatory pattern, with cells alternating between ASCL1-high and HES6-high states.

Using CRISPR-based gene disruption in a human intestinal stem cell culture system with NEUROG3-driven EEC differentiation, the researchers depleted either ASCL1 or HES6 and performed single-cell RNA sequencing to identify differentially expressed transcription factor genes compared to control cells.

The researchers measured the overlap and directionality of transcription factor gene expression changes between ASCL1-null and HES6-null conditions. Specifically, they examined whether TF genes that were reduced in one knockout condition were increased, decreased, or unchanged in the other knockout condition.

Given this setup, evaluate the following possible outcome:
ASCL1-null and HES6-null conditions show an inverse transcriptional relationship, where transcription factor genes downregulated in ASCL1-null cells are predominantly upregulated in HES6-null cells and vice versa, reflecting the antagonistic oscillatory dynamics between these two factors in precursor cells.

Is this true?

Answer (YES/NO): YES